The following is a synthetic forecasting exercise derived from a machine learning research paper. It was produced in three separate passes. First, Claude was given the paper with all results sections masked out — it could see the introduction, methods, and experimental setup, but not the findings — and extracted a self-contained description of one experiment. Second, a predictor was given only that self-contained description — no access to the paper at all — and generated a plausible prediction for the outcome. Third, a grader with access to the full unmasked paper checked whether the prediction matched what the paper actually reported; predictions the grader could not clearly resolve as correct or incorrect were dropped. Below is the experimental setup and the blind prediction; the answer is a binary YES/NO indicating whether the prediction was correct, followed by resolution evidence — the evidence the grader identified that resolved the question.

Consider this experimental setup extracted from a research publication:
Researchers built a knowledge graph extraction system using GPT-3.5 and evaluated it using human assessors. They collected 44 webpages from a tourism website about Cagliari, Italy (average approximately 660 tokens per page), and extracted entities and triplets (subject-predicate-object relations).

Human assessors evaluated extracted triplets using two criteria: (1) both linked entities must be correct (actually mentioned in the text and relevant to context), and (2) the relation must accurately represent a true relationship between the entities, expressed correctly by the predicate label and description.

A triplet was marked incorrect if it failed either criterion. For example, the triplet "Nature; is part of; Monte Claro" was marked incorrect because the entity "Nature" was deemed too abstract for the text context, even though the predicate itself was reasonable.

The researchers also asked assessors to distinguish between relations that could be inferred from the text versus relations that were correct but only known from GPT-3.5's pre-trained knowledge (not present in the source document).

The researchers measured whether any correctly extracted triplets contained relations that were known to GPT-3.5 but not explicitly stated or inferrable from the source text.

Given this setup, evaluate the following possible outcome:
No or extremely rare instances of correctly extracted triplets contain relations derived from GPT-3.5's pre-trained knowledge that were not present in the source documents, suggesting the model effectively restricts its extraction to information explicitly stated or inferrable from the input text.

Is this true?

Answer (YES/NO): YES